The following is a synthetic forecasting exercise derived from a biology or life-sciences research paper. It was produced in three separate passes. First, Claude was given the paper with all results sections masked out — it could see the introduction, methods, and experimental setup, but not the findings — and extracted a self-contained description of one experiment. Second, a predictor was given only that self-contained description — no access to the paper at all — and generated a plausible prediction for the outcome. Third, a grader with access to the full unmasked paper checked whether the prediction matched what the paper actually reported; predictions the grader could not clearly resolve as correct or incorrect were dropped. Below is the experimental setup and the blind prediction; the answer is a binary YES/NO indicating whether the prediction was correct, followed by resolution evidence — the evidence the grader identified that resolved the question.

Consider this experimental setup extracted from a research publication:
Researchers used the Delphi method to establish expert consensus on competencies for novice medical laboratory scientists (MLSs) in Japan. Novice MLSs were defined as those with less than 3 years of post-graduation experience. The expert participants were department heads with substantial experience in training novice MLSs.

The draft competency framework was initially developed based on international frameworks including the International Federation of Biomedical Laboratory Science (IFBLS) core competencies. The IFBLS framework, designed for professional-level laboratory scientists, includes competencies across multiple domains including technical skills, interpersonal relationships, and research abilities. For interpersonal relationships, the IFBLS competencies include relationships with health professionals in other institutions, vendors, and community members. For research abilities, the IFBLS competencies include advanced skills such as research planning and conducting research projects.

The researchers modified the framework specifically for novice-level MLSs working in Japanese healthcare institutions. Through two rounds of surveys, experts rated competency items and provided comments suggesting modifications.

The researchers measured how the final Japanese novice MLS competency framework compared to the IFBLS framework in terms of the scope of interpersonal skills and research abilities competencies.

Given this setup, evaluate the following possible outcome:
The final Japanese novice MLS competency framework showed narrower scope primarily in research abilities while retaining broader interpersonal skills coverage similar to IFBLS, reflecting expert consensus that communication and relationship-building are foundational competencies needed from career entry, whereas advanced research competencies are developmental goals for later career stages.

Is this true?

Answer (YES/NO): NO